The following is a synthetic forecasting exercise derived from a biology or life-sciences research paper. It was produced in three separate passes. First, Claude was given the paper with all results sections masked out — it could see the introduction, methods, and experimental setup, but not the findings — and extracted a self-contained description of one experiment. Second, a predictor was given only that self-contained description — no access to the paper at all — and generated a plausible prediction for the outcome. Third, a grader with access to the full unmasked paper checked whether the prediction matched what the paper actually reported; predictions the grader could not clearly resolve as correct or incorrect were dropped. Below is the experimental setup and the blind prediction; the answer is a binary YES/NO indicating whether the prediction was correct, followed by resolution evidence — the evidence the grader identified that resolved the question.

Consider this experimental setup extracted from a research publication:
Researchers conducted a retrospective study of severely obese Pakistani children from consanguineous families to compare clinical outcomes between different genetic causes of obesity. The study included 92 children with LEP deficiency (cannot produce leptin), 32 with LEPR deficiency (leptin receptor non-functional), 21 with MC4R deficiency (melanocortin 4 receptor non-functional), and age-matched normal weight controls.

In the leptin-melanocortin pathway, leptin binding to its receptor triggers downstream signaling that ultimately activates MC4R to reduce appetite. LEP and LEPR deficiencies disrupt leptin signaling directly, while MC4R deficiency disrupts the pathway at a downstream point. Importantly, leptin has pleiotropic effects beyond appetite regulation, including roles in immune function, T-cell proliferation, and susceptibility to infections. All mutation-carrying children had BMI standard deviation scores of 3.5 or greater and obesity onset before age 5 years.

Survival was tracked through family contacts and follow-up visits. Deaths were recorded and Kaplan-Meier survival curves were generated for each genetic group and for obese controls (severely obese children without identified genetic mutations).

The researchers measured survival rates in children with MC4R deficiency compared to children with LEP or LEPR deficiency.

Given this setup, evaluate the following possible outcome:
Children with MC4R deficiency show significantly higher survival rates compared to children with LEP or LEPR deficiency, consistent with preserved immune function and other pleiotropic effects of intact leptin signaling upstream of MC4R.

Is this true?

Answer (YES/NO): YES